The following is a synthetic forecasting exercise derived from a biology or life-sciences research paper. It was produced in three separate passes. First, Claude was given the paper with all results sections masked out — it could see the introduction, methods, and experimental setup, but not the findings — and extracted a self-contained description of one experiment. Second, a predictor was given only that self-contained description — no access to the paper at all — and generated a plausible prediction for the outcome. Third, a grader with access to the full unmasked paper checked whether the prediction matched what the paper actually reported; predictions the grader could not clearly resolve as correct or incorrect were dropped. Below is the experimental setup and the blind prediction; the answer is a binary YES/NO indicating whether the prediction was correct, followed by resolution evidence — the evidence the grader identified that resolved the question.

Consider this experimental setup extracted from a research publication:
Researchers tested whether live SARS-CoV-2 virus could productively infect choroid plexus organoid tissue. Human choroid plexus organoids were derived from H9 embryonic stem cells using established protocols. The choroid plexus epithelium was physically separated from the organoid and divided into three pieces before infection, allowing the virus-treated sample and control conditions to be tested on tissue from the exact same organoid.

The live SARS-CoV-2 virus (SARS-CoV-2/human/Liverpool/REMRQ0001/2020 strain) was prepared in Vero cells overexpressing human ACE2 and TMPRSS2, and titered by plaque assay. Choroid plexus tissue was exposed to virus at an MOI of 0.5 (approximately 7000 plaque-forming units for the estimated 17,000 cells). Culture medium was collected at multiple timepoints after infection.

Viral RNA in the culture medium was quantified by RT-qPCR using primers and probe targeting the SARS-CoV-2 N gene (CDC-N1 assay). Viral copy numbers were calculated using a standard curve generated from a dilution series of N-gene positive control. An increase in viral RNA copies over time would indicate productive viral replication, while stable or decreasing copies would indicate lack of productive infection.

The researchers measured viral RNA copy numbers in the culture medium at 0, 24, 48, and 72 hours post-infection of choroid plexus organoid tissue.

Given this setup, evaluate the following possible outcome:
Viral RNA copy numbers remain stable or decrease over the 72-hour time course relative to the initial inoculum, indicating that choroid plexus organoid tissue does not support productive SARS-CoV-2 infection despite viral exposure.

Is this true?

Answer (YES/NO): NO